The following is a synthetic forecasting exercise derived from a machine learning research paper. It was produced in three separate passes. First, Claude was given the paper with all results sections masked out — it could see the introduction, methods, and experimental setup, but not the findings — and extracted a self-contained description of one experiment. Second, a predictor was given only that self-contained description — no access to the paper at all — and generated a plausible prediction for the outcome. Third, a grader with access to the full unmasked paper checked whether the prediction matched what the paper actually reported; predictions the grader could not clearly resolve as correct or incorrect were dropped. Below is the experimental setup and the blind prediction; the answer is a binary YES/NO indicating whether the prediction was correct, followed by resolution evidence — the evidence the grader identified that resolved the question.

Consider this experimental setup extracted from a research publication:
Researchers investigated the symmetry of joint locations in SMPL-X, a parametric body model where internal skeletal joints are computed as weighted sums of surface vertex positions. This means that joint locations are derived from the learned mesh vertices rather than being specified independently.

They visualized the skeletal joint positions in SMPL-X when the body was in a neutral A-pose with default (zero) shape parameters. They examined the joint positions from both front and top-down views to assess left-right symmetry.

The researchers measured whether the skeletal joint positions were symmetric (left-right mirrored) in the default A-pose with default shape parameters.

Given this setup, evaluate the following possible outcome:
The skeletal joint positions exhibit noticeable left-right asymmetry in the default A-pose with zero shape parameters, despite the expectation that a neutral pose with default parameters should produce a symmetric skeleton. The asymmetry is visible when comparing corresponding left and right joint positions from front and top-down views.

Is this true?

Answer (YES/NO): YES